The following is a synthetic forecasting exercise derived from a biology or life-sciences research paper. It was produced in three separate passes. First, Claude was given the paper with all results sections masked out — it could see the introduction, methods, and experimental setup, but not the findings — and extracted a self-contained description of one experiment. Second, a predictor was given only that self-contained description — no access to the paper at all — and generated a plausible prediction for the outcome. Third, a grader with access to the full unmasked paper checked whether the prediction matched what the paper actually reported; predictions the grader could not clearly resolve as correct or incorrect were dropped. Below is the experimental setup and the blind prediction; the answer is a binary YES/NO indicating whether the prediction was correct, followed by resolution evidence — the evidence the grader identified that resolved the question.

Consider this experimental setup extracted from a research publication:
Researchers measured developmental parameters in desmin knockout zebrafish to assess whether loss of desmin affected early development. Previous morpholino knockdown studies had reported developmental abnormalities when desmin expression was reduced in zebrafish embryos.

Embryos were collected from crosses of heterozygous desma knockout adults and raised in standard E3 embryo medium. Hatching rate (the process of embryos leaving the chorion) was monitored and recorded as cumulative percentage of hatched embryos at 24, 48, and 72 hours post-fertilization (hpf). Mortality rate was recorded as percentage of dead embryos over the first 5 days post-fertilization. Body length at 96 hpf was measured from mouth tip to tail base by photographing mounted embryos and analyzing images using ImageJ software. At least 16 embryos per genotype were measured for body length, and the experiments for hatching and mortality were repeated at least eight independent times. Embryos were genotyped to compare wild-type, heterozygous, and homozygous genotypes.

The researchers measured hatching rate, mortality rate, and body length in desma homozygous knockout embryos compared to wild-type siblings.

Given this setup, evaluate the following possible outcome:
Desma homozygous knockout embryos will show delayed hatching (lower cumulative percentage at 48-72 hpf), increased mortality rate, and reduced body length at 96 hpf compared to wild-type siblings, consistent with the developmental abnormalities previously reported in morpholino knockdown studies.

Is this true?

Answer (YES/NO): NO